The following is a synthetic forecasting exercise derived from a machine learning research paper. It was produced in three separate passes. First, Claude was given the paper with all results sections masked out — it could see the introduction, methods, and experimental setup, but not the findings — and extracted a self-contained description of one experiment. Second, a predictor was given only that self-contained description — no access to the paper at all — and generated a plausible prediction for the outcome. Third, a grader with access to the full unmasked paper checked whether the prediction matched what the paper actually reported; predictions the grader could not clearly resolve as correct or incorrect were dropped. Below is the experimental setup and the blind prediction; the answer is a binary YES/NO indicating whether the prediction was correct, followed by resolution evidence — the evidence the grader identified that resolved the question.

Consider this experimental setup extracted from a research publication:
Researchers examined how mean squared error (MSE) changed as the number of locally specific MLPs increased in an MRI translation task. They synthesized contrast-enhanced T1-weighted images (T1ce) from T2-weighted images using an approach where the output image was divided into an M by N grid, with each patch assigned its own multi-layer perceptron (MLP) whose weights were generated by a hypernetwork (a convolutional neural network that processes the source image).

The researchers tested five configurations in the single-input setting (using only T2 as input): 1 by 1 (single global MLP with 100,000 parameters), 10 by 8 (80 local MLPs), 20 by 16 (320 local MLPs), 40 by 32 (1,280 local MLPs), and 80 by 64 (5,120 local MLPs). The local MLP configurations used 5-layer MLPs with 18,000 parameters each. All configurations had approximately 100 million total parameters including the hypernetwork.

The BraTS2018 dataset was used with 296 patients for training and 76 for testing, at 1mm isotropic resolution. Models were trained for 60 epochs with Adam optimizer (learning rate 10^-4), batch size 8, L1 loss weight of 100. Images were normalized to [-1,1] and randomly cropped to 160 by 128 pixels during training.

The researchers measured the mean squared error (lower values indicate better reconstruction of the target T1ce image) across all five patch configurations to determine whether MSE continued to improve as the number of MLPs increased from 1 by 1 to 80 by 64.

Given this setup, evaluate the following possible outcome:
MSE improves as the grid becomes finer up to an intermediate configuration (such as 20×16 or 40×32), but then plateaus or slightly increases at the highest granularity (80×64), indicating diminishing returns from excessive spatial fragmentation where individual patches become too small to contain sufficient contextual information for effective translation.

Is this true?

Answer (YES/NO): NO